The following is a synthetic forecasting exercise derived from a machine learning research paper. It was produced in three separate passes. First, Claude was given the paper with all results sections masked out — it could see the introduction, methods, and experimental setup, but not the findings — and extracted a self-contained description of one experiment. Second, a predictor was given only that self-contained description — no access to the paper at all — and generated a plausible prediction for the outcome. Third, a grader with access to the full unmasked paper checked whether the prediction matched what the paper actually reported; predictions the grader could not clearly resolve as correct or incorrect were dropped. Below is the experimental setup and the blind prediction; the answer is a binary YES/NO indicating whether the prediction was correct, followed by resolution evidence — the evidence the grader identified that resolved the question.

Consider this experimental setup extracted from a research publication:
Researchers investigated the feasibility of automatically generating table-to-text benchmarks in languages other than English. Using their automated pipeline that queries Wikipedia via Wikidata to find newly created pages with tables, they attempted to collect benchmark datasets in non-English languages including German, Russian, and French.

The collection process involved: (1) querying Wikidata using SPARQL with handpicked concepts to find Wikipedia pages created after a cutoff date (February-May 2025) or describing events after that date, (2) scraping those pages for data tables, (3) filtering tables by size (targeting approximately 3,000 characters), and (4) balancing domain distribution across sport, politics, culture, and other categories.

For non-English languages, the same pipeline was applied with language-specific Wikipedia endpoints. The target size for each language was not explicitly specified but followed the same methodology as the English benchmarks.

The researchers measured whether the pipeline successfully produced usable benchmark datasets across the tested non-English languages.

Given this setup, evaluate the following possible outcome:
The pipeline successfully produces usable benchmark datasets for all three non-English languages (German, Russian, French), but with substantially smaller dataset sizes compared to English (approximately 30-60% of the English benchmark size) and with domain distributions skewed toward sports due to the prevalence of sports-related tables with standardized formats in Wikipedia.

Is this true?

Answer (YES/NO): NO